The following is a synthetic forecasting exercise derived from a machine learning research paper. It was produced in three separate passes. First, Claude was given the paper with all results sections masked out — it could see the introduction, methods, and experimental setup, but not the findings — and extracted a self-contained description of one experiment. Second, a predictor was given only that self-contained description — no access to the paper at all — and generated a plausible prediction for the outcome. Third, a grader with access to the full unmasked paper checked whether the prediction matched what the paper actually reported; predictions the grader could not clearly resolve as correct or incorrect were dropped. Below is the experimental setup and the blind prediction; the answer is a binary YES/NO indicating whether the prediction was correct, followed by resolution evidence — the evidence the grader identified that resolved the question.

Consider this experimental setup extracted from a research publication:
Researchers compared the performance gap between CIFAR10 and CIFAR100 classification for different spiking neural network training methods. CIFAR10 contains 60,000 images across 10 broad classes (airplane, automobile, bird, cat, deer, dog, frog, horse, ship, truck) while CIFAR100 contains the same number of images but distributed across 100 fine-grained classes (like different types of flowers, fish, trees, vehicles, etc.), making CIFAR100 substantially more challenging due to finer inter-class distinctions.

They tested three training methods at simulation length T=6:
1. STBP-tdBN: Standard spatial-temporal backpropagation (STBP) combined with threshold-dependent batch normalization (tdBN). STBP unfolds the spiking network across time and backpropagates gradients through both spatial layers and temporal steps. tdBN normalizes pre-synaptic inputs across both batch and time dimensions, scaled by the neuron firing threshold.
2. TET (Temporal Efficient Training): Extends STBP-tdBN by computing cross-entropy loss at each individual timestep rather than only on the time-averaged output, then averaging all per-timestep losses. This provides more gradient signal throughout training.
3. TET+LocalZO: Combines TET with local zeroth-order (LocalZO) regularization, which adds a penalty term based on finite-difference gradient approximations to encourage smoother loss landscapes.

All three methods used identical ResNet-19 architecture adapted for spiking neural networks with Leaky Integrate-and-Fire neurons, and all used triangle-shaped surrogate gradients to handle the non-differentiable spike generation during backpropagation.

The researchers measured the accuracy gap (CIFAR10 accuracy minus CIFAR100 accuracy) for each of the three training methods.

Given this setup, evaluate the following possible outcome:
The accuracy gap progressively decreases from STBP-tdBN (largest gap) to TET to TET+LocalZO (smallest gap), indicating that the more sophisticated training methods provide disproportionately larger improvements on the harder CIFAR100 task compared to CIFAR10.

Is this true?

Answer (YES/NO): YES